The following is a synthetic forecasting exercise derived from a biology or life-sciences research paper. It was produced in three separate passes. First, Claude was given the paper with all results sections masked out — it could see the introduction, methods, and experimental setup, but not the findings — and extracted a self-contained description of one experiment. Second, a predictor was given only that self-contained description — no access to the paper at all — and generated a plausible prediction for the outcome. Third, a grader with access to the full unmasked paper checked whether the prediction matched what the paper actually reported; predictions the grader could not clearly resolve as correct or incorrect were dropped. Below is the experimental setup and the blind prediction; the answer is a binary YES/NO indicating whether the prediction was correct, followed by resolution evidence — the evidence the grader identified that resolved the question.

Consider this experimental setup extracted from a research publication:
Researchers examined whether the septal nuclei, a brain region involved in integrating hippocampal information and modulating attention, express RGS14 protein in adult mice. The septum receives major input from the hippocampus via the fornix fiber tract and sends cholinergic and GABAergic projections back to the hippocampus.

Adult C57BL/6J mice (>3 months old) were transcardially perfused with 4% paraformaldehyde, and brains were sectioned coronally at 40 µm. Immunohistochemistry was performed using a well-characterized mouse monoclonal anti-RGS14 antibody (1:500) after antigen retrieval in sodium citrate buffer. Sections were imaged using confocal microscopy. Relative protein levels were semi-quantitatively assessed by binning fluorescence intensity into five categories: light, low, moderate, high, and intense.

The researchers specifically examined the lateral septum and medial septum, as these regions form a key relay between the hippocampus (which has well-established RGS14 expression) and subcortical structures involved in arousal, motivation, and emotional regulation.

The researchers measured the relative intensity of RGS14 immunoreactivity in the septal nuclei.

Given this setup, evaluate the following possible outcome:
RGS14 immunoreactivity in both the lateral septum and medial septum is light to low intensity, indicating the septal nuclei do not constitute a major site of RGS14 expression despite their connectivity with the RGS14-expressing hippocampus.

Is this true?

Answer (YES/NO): NO